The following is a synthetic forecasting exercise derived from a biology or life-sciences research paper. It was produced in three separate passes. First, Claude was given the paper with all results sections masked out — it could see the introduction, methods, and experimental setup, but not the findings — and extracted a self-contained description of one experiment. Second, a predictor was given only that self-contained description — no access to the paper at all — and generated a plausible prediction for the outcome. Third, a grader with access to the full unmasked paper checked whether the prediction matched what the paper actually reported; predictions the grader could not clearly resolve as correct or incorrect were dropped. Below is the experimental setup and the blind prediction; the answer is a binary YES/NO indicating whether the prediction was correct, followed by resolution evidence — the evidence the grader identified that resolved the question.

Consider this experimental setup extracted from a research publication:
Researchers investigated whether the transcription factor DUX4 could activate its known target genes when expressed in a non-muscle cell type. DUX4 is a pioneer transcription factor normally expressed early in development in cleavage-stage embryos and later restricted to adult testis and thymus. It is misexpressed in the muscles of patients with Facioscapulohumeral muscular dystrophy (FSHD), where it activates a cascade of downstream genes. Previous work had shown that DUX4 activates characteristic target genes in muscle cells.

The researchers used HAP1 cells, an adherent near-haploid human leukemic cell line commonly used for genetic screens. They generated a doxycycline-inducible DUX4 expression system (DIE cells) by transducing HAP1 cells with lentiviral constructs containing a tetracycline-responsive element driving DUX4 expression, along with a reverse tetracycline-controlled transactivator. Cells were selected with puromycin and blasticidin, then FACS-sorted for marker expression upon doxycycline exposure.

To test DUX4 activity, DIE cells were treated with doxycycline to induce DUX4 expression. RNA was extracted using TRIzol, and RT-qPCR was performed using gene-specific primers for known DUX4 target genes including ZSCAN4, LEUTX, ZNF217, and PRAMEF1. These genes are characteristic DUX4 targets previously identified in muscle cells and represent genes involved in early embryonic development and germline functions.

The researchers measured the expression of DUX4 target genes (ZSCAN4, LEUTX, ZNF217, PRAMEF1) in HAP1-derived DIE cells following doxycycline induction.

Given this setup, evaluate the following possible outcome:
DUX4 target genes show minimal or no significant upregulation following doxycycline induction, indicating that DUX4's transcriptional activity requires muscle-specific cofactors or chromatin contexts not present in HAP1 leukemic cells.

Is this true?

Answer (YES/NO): NO